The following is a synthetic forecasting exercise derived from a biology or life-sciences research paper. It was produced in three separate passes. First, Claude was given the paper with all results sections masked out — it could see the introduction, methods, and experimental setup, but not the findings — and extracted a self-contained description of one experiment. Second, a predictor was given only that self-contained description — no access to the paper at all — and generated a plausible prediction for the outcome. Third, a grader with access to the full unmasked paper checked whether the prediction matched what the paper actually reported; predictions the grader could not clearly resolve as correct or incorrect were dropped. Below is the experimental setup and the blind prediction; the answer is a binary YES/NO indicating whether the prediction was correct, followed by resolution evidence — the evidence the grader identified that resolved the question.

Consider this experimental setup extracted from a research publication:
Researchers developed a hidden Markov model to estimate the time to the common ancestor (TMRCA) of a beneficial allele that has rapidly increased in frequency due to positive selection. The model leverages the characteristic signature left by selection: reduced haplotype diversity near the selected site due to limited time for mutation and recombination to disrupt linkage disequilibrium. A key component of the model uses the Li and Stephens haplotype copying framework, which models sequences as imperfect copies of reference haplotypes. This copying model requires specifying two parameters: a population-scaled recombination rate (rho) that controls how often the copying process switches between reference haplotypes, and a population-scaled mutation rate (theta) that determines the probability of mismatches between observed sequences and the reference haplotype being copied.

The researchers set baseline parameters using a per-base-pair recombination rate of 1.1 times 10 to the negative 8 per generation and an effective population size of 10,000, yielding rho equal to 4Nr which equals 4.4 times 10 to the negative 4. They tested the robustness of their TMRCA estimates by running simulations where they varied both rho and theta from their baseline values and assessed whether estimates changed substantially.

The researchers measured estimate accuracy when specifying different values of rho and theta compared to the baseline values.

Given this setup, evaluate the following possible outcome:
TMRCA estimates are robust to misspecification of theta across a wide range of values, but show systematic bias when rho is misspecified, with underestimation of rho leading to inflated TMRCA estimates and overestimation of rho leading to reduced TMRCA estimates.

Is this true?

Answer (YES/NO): NO